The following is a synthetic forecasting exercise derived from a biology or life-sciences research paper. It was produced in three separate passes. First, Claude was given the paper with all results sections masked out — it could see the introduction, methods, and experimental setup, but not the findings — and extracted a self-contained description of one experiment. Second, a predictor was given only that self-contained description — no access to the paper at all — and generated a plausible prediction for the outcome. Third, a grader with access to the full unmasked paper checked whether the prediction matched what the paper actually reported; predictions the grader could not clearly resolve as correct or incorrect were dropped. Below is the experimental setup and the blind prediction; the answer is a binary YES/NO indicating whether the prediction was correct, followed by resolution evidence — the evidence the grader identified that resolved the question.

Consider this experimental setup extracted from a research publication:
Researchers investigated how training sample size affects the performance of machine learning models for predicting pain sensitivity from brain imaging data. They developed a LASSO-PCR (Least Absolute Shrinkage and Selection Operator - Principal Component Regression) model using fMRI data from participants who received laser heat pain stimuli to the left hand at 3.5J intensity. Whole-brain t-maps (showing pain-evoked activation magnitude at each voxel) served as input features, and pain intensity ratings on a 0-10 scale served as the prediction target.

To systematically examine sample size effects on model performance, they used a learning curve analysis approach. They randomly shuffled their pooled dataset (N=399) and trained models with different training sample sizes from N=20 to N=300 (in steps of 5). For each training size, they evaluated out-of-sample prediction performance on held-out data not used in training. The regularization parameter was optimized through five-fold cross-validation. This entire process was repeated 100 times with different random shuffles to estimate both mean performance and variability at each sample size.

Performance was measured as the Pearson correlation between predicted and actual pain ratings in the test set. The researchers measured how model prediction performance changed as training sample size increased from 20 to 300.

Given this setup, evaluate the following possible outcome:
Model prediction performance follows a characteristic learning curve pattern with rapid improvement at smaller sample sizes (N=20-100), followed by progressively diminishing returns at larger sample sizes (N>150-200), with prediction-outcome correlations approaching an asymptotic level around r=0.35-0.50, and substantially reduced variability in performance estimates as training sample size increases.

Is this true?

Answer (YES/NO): NO